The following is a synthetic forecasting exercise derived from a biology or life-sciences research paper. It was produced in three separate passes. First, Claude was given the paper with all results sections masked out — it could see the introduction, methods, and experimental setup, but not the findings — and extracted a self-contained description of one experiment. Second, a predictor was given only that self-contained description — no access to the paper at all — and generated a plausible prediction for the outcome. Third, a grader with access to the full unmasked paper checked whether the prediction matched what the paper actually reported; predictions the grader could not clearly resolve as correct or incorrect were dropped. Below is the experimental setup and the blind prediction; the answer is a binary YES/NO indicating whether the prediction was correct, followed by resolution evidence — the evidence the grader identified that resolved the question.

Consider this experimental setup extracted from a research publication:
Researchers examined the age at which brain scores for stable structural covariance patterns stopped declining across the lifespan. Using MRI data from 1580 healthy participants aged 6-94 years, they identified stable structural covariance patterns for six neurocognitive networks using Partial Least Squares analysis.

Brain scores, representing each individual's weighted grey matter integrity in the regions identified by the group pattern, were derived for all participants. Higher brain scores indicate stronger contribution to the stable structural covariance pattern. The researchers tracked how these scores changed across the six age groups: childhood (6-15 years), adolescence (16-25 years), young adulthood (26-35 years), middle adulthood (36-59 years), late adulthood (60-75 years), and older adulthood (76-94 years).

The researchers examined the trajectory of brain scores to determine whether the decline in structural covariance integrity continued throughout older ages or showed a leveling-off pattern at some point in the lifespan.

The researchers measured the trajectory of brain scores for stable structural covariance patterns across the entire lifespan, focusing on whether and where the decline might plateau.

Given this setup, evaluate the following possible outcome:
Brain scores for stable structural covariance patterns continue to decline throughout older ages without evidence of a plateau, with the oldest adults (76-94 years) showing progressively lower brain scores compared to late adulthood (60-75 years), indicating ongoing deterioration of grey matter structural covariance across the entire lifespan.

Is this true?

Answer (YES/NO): NO